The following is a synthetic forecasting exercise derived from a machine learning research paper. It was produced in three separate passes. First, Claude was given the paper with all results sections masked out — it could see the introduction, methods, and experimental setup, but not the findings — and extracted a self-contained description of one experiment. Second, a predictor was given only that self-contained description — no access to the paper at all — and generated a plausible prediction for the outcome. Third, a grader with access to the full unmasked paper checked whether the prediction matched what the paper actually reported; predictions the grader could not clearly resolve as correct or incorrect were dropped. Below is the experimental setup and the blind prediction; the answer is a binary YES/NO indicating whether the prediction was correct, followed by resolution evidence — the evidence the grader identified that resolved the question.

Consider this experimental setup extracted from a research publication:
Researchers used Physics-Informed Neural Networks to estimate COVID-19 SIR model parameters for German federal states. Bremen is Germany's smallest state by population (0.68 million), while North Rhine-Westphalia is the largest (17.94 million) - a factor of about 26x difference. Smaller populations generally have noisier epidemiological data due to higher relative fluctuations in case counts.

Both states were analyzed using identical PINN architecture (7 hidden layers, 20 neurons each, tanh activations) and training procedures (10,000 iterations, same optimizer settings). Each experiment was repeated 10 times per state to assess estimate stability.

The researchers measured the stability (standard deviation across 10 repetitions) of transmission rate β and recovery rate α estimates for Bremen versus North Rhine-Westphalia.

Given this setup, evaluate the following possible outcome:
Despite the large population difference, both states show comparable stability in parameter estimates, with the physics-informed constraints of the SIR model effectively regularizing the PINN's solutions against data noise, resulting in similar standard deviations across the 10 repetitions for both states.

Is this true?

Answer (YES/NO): YES